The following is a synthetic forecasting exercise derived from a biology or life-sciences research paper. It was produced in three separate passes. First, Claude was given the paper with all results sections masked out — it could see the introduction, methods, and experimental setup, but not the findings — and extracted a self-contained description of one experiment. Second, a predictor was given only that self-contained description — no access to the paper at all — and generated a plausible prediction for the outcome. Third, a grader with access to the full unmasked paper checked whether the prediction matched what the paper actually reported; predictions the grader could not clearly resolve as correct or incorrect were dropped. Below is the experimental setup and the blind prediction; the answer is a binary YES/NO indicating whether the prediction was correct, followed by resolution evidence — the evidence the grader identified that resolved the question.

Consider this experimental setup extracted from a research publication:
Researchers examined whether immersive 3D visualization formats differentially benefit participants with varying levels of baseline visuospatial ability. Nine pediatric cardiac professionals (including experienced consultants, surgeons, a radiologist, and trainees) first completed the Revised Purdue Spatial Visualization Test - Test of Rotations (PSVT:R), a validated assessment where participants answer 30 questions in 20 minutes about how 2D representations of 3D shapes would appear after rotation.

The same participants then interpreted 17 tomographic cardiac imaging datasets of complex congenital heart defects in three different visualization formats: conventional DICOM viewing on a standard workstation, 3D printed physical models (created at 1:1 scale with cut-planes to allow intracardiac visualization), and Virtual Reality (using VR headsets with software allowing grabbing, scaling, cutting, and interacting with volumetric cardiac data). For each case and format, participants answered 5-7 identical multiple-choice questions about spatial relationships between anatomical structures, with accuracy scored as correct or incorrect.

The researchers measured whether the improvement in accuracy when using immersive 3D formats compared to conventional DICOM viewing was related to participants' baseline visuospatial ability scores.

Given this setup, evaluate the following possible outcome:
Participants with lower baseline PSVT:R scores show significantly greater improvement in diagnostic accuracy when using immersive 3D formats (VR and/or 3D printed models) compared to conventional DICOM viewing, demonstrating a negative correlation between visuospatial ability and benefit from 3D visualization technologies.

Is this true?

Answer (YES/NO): NO